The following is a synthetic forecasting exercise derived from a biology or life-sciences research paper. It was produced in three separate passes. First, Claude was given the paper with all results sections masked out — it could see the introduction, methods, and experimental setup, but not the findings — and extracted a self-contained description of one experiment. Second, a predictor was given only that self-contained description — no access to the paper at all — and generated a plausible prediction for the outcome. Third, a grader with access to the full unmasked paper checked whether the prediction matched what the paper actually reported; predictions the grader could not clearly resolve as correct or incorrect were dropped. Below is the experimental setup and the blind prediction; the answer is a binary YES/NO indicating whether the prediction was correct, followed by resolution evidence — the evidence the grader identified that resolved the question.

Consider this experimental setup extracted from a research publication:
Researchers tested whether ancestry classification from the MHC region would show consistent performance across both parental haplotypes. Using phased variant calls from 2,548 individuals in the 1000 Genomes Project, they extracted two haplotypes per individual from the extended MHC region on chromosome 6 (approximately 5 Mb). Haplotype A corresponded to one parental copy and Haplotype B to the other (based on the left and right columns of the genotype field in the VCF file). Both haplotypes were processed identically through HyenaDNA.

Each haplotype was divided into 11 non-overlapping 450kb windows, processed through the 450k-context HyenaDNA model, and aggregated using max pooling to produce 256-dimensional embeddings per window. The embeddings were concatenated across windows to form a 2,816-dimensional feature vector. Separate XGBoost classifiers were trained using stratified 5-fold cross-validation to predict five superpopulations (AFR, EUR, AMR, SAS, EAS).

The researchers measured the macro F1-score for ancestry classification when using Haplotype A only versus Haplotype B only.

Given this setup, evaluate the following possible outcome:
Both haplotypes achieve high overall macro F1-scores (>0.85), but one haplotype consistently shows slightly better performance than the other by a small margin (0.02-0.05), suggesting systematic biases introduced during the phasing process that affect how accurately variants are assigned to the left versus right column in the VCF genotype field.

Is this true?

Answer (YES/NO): NO